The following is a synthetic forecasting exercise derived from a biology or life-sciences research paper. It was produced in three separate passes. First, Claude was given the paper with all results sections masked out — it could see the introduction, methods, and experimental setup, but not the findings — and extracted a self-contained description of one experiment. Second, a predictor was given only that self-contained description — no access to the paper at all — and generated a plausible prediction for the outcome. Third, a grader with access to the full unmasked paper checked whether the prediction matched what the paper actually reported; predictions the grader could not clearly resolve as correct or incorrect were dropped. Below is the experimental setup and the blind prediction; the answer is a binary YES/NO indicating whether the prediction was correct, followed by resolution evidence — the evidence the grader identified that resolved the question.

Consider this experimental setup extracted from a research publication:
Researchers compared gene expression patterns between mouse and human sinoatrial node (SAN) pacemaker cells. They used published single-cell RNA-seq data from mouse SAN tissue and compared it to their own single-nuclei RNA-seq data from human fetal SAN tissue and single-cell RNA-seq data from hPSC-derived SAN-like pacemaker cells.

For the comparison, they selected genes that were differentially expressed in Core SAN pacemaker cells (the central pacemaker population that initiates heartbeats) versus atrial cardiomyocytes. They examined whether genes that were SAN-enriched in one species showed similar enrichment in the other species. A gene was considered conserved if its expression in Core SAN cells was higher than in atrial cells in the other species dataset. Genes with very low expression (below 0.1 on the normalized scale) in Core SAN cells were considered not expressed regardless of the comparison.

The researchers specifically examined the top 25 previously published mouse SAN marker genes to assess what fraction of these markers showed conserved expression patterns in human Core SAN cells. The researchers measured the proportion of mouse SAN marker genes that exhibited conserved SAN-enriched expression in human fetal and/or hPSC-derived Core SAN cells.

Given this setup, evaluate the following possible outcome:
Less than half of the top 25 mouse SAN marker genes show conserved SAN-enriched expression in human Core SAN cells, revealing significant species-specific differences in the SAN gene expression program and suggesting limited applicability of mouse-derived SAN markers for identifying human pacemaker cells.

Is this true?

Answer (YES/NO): YES